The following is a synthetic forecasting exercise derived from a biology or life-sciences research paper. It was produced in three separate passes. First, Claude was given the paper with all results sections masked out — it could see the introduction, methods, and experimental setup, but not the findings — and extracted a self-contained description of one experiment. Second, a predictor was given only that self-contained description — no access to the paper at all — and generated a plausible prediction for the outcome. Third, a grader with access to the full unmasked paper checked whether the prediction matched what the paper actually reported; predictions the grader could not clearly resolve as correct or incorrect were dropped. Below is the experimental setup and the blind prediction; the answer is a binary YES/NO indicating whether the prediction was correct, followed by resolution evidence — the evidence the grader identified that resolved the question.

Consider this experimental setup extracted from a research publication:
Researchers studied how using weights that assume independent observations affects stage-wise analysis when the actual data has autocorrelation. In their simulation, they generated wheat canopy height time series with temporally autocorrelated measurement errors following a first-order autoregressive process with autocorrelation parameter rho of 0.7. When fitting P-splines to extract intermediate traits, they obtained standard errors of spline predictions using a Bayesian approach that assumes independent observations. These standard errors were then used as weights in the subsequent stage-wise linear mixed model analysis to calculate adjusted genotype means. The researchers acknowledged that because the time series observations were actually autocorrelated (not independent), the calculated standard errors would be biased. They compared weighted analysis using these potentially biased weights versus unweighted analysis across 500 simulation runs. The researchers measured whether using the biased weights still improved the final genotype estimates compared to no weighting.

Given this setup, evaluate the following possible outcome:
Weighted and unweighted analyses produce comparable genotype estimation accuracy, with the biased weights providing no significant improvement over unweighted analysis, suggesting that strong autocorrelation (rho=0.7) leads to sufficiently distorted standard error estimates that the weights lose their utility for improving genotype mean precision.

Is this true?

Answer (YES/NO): NO